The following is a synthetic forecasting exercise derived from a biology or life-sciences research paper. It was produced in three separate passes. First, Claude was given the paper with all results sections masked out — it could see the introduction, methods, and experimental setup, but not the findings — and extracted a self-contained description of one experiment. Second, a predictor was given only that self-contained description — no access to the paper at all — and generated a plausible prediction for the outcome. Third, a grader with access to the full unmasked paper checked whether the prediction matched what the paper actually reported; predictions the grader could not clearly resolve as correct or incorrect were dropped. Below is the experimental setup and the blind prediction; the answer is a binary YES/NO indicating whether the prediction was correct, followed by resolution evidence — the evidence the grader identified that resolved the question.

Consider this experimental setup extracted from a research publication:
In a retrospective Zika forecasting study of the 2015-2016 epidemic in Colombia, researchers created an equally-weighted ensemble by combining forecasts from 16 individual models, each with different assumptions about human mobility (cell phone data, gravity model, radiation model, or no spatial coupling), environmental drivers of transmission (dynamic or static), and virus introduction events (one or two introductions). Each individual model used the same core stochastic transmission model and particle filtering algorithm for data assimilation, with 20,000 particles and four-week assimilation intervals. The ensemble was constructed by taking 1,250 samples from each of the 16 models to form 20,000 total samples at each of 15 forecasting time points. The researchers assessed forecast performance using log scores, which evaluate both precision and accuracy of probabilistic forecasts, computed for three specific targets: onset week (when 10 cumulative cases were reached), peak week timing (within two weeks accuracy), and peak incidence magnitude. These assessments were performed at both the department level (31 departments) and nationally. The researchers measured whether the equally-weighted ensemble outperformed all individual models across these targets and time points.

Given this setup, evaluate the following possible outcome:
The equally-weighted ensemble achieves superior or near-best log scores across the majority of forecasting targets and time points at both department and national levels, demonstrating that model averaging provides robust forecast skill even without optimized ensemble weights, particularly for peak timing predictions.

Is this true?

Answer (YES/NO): NO